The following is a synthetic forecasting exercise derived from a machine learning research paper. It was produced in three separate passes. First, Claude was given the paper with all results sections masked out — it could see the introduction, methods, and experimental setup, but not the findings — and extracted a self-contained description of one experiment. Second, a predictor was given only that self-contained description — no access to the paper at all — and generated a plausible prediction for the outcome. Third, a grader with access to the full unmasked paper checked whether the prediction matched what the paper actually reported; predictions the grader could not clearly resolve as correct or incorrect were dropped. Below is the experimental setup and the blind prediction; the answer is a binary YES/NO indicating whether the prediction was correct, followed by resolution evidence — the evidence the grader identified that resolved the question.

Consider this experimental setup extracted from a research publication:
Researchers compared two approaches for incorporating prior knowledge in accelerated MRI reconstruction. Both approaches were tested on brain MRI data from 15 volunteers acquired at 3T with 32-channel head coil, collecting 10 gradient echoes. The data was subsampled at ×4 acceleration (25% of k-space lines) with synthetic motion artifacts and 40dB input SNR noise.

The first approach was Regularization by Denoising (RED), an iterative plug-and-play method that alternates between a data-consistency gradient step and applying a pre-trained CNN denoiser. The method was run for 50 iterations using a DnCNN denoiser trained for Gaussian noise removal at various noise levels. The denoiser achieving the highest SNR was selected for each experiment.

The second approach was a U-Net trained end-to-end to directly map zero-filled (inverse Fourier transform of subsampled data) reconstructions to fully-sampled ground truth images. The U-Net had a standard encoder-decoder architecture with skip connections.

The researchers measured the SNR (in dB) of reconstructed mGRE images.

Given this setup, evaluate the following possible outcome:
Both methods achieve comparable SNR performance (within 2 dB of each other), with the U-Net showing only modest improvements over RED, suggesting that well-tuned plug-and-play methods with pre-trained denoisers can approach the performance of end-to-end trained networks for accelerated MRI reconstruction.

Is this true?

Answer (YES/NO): NO